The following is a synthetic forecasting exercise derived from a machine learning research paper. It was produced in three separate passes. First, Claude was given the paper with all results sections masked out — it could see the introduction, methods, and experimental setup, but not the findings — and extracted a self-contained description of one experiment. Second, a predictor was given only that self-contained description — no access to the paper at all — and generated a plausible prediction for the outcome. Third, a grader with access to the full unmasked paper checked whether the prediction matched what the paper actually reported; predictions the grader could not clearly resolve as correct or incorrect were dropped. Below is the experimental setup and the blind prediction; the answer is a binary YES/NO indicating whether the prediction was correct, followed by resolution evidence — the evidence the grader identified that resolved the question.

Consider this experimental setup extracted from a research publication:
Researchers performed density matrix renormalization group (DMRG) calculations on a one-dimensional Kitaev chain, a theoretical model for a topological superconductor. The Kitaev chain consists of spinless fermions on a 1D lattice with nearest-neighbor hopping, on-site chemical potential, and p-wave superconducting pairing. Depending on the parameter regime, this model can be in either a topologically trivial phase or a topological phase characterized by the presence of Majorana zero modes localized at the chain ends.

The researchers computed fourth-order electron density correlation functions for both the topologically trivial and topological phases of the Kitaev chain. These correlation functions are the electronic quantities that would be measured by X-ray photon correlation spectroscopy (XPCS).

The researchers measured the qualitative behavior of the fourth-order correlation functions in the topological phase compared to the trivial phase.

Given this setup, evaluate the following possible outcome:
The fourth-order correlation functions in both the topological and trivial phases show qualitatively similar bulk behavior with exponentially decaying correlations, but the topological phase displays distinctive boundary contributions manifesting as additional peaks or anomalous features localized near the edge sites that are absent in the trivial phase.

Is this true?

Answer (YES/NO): NO